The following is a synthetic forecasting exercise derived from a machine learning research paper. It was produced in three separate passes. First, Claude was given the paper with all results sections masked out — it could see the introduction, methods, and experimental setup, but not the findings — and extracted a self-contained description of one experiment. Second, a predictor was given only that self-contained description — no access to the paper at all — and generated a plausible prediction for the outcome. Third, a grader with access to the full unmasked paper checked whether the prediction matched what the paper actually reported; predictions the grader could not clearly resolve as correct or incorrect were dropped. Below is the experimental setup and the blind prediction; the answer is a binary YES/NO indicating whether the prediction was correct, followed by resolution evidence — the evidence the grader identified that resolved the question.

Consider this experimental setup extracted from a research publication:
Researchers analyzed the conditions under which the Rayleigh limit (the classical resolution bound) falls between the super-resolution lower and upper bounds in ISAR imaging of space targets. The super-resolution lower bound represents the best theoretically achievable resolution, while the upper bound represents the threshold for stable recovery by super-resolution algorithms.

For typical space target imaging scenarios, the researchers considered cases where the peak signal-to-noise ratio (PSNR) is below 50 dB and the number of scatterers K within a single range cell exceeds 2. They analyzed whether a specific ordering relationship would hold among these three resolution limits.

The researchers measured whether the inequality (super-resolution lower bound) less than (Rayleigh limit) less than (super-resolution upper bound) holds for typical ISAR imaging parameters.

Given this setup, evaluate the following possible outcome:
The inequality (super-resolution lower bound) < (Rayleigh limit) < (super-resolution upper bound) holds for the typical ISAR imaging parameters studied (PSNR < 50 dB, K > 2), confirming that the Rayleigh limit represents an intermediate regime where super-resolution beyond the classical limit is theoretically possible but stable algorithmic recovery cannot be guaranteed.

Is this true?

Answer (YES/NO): YES